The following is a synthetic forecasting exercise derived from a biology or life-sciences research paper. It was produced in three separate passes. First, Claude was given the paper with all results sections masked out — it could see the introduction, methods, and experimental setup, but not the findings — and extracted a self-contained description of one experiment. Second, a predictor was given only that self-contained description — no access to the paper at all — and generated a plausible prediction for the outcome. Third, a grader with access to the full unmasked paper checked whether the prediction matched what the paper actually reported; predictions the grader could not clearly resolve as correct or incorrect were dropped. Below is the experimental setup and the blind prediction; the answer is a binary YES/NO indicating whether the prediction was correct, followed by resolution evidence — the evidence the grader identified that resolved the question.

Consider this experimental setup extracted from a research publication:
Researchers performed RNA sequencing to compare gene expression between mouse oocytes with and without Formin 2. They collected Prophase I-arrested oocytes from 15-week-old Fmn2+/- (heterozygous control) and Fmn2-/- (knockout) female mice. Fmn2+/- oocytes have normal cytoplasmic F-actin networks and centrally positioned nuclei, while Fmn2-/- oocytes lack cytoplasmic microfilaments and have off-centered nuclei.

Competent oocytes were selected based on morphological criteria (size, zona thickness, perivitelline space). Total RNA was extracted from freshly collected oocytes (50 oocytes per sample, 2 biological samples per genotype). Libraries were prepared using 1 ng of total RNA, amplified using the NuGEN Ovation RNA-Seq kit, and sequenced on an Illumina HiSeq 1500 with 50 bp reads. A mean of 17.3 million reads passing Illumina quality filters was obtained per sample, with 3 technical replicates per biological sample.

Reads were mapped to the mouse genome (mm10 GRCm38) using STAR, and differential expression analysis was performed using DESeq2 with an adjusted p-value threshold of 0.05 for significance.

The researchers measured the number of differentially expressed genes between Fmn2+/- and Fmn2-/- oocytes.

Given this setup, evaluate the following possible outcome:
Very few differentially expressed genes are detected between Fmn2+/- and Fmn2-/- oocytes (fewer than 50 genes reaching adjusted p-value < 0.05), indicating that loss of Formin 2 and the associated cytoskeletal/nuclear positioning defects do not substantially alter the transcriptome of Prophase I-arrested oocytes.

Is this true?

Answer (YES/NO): NO